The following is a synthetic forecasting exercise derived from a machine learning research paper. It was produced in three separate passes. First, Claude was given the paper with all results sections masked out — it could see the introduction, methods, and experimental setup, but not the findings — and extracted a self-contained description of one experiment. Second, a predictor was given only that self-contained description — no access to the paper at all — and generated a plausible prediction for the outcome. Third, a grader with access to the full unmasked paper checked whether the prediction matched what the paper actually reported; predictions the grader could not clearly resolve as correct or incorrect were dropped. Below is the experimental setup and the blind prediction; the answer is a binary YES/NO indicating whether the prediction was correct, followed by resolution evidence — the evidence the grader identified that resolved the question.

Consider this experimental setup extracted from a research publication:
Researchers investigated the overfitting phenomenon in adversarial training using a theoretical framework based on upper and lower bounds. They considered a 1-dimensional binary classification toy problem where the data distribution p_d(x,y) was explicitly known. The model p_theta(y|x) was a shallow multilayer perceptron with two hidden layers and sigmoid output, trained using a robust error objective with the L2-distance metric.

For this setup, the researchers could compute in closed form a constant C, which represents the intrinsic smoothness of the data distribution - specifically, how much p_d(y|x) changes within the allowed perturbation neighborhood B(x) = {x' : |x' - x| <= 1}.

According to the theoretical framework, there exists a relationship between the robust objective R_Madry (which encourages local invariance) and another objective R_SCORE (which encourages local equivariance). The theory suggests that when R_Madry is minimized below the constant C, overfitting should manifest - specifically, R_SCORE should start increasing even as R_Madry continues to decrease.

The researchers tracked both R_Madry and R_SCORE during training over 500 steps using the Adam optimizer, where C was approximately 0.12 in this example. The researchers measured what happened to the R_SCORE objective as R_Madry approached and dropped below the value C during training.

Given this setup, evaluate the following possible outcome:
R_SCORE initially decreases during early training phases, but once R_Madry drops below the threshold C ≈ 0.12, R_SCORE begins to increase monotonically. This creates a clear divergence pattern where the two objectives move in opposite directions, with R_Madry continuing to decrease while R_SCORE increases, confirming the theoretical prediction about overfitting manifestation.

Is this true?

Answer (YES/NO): YES